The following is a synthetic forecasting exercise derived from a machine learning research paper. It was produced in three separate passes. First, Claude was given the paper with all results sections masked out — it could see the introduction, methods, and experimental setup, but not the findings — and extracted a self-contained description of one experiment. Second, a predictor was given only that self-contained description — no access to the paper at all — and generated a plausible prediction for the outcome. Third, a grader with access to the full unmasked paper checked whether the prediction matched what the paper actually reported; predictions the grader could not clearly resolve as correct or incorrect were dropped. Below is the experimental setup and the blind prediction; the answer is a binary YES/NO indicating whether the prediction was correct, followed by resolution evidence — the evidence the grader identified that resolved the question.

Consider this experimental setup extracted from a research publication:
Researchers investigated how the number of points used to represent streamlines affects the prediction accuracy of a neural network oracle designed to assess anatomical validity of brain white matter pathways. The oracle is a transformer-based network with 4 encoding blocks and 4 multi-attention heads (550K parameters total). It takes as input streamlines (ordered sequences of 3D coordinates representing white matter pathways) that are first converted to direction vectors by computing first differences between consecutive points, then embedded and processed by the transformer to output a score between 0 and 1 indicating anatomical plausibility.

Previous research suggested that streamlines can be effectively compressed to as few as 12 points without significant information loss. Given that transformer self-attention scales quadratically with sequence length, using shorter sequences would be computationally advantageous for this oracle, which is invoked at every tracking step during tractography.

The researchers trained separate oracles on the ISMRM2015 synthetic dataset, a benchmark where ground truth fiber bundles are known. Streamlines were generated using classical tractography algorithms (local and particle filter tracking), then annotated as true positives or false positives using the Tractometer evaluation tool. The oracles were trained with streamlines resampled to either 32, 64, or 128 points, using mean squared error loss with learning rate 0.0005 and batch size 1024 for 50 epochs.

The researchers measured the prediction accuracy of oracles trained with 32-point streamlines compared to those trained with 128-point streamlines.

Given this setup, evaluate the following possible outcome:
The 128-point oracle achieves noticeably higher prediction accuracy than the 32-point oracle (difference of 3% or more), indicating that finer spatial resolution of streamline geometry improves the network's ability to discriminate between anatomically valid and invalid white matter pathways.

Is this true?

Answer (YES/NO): NO